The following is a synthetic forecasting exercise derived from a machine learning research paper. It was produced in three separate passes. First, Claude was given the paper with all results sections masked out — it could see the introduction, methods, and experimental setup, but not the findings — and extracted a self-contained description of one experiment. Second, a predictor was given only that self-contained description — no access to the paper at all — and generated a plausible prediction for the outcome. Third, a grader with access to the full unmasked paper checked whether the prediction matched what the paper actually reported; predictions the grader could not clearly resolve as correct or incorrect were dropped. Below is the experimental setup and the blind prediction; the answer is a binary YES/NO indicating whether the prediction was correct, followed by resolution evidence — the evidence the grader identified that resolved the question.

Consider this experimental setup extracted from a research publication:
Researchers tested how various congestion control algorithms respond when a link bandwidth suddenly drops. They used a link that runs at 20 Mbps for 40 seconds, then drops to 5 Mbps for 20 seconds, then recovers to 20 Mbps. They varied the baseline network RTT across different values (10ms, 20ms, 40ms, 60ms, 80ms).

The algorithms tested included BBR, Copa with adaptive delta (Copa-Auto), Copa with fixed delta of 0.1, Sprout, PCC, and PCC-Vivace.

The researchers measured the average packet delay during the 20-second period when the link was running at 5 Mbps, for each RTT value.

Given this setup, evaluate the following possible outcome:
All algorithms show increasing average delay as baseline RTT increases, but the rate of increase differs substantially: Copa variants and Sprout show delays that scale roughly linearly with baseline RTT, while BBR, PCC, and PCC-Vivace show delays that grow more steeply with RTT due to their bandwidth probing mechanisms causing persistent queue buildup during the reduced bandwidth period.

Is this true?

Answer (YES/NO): NO